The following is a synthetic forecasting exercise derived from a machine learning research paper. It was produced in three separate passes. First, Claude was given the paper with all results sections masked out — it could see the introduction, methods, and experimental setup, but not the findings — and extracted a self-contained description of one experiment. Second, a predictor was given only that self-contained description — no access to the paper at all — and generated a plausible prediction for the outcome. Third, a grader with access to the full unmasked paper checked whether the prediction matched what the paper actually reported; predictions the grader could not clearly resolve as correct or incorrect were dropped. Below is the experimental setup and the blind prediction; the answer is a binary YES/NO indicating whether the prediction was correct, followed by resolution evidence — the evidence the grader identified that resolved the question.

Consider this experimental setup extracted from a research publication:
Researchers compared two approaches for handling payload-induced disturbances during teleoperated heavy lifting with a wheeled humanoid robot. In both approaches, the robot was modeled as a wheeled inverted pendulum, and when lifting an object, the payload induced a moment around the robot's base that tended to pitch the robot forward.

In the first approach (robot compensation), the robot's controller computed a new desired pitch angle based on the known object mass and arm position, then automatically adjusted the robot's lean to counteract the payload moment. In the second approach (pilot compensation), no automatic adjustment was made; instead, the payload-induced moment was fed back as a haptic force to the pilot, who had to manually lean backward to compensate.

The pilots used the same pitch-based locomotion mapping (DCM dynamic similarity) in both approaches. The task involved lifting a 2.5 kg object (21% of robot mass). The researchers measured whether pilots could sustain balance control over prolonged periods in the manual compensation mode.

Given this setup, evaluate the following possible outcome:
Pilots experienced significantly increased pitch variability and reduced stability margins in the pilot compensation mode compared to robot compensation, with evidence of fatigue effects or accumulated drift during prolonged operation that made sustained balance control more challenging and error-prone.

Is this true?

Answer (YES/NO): NO